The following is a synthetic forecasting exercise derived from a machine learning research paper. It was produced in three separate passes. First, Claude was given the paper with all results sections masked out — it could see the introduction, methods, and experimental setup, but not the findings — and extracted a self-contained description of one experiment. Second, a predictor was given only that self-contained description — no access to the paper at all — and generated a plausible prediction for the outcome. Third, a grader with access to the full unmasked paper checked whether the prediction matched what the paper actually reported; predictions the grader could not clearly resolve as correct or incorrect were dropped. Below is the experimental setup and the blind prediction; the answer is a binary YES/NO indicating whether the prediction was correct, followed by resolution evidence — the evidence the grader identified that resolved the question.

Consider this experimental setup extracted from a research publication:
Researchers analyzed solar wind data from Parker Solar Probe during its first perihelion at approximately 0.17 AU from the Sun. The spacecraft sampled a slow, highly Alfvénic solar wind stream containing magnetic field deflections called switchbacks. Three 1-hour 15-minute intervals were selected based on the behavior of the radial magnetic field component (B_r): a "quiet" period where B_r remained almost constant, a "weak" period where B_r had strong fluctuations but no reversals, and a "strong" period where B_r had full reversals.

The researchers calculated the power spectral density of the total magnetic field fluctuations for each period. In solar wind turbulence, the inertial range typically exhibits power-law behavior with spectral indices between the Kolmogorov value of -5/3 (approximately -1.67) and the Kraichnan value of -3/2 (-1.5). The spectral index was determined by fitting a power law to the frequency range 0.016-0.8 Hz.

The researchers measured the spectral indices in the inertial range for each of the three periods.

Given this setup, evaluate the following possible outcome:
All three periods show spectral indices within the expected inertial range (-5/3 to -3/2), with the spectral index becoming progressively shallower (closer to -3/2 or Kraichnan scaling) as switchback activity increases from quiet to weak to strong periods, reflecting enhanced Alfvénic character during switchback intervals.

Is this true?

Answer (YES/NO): NO